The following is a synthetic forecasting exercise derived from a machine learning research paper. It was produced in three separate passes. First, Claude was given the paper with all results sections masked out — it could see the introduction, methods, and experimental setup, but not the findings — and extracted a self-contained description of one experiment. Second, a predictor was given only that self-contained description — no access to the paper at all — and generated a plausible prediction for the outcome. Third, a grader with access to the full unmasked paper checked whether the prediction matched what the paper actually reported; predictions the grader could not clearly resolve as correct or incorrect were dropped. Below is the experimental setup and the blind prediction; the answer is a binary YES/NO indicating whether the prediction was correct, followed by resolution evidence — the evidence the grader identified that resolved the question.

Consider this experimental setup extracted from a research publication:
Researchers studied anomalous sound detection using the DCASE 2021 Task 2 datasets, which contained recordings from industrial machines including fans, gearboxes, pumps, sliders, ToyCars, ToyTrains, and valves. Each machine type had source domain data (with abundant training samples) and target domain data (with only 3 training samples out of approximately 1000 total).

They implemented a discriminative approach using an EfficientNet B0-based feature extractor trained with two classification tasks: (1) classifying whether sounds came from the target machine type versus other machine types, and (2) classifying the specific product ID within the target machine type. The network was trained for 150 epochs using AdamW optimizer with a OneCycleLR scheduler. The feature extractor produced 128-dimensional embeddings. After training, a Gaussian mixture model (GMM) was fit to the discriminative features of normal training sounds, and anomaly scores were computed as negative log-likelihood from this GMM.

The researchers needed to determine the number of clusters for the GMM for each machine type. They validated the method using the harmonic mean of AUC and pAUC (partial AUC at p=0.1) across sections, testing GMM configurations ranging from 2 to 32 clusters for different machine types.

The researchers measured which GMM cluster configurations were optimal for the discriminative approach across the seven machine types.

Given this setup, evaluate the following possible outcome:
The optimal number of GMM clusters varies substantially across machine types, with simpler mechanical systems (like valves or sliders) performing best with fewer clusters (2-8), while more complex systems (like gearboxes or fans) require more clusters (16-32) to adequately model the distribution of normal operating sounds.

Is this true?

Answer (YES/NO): NO